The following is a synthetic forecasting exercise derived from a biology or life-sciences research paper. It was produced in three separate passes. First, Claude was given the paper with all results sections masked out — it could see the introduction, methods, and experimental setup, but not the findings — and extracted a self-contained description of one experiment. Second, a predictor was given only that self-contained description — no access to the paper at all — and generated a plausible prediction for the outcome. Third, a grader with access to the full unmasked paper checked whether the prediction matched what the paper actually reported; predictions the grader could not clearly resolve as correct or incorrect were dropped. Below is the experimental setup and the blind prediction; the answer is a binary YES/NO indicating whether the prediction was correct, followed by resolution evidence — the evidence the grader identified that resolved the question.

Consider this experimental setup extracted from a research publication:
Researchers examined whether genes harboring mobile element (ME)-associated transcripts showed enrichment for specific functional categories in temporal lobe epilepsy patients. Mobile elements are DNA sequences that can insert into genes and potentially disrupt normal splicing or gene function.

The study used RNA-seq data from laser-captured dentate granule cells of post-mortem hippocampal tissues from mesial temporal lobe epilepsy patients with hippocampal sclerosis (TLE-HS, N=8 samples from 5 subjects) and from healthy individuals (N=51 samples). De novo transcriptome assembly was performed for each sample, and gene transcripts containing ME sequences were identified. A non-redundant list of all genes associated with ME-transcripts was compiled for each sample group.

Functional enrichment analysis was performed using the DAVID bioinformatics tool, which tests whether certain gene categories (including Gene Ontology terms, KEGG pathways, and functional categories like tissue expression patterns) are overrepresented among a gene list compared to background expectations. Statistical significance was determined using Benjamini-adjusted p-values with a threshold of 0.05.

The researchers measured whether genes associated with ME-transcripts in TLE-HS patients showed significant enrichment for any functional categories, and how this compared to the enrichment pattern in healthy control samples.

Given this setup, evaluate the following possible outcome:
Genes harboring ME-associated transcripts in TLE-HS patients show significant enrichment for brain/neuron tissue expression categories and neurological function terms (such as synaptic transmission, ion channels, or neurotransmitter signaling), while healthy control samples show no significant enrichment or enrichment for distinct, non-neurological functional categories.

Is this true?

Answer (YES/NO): NO